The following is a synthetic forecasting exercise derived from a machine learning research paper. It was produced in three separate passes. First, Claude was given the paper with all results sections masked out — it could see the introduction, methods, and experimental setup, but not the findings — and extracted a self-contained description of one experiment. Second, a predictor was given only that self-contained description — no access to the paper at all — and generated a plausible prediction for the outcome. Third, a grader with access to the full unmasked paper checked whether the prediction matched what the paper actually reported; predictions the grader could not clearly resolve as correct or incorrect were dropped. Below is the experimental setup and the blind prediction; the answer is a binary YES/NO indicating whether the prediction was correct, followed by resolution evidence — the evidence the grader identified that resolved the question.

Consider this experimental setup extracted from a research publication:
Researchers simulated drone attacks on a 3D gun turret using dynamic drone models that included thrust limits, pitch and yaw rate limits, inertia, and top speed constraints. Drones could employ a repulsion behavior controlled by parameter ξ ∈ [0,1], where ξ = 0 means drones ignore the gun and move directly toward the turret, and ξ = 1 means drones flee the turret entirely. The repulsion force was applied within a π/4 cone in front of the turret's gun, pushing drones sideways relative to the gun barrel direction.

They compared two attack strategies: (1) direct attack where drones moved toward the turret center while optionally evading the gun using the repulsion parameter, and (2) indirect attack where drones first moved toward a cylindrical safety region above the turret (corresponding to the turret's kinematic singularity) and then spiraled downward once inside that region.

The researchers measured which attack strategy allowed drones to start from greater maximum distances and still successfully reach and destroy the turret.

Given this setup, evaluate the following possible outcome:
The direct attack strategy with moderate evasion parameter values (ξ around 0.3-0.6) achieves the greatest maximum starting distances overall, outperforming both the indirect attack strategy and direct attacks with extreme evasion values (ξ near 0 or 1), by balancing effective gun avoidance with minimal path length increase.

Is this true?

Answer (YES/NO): NO